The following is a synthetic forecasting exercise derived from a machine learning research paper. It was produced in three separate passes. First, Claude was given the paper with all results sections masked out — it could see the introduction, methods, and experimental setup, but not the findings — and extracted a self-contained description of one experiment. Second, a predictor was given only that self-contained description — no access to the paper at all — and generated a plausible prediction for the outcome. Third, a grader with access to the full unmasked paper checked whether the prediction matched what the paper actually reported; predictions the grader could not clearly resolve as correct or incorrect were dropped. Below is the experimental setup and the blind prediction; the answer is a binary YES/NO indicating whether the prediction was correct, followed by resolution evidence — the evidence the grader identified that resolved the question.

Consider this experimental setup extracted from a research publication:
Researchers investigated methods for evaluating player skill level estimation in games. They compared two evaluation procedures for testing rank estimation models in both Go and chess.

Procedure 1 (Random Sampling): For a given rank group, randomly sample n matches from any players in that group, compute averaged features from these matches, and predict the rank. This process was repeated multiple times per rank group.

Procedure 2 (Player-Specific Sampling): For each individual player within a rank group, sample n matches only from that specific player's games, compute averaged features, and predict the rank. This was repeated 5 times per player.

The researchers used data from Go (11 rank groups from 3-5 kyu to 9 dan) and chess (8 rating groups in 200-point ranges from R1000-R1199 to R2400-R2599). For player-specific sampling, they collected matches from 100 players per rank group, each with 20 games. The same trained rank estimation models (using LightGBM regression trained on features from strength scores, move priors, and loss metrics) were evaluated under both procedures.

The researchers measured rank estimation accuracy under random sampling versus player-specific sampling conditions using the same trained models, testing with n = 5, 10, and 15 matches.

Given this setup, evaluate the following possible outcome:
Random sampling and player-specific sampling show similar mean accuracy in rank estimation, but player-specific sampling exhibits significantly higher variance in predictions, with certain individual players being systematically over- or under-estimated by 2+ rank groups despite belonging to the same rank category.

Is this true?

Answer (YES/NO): NO